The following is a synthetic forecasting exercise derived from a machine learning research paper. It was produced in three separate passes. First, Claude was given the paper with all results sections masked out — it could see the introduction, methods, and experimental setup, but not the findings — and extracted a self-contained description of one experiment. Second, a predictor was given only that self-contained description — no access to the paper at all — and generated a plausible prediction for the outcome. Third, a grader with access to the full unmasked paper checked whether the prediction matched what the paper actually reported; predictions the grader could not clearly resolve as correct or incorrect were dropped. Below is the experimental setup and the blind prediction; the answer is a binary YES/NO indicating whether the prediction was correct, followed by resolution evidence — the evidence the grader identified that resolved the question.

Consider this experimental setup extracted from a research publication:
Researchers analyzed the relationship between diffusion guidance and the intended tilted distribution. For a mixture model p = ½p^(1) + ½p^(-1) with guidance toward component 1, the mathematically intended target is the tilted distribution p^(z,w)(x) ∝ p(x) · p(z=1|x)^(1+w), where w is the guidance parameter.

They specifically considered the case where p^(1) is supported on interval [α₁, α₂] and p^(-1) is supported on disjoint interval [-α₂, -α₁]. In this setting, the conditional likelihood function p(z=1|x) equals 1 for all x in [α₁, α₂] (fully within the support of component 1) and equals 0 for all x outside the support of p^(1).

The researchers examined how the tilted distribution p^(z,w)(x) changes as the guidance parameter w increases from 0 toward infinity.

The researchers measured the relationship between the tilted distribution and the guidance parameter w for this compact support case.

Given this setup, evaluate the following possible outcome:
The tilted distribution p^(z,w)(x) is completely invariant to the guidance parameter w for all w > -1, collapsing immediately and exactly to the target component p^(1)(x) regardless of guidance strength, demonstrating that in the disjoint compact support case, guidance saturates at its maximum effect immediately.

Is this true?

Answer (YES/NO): NO